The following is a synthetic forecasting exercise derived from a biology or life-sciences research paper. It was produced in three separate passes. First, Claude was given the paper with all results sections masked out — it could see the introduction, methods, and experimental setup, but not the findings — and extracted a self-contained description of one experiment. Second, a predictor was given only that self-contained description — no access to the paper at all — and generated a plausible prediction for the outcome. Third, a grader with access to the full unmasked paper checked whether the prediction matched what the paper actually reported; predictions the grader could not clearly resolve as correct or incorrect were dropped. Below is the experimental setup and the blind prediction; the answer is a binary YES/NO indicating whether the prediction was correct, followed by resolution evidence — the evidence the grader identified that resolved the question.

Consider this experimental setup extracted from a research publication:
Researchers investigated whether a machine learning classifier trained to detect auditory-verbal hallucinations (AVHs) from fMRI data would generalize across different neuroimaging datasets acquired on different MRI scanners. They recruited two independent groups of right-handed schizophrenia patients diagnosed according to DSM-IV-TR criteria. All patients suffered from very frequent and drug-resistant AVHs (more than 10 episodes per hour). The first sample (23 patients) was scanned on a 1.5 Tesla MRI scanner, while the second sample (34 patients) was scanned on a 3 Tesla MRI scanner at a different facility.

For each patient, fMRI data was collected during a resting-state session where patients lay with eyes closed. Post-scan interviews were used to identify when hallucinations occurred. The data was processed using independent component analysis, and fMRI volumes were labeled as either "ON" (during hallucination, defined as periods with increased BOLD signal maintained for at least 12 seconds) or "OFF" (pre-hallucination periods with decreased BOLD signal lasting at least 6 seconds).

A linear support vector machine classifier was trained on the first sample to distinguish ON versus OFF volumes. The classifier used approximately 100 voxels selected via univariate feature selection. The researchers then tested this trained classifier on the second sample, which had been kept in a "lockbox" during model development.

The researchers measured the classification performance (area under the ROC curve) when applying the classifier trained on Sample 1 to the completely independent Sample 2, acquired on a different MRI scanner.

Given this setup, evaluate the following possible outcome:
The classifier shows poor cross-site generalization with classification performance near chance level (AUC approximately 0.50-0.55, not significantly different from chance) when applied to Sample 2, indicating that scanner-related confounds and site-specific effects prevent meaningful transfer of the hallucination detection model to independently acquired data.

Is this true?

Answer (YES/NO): NO